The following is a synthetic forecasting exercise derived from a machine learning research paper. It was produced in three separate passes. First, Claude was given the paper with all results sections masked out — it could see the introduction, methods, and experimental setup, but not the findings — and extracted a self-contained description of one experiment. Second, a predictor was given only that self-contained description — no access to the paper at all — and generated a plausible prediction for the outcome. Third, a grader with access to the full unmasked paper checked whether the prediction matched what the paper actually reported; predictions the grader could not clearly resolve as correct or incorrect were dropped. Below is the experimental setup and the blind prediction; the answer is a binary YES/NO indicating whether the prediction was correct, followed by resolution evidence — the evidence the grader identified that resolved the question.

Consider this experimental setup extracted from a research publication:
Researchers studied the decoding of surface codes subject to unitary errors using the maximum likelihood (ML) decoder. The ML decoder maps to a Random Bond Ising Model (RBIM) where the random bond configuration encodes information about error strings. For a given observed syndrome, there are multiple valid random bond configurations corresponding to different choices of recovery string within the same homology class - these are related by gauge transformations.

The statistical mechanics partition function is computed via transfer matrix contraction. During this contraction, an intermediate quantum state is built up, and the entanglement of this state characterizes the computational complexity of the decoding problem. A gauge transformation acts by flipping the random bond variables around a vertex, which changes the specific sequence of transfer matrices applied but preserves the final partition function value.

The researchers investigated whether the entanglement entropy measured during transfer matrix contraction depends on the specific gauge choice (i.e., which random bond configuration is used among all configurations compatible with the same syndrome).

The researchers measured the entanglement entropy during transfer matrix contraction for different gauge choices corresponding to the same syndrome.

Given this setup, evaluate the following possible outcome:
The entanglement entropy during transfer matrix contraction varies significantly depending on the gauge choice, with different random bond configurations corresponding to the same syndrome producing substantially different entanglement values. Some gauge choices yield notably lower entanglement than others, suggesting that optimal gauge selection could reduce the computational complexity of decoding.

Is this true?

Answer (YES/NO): NO